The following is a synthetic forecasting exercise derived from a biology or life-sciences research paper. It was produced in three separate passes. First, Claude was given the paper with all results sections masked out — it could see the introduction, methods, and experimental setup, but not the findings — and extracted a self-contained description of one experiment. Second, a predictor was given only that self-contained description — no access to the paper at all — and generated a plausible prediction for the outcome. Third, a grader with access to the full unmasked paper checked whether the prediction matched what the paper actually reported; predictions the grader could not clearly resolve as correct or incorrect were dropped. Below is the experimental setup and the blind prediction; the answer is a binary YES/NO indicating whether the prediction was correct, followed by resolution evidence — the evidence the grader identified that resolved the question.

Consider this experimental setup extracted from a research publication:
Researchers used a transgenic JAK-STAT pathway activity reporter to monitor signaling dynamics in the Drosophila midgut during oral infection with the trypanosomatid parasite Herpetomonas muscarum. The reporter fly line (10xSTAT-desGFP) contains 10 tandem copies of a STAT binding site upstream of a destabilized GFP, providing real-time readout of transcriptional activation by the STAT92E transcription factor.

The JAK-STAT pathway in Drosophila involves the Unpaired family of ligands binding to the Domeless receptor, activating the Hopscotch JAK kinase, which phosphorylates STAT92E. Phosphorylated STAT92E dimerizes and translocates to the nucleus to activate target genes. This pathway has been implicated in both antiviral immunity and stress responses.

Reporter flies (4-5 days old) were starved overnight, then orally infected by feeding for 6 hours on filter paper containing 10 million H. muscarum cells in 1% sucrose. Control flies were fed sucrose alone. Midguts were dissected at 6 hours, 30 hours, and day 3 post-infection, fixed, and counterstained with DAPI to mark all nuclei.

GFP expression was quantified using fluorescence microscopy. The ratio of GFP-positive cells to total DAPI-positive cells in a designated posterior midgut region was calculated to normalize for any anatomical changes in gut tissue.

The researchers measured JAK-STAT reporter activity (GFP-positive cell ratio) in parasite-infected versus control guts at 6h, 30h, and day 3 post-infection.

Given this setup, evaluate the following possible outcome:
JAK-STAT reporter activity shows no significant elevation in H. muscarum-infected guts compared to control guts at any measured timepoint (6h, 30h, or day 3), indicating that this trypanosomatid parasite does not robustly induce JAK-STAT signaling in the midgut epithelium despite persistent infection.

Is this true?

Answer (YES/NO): NO